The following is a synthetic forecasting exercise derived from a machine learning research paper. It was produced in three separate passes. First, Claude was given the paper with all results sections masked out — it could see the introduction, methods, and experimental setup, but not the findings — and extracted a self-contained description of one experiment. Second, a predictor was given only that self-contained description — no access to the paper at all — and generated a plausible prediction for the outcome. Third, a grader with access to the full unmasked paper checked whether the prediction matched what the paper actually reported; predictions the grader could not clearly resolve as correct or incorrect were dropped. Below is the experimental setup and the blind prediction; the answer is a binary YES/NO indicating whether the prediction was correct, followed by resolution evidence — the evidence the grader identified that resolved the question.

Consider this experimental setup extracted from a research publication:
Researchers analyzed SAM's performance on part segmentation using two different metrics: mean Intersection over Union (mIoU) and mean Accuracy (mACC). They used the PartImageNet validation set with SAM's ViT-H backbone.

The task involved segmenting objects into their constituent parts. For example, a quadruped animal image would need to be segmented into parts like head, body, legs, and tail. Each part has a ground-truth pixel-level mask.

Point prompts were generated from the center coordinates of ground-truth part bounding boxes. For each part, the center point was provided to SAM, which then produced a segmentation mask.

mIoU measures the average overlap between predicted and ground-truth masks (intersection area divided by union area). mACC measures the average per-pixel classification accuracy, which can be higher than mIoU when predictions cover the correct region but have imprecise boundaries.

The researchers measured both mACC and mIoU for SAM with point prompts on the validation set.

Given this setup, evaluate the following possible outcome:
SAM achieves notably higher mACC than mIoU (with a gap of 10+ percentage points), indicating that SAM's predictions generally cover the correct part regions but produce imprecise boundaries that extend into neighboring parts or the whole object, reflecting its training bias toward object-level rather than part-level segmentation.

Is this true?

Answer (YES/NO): YES